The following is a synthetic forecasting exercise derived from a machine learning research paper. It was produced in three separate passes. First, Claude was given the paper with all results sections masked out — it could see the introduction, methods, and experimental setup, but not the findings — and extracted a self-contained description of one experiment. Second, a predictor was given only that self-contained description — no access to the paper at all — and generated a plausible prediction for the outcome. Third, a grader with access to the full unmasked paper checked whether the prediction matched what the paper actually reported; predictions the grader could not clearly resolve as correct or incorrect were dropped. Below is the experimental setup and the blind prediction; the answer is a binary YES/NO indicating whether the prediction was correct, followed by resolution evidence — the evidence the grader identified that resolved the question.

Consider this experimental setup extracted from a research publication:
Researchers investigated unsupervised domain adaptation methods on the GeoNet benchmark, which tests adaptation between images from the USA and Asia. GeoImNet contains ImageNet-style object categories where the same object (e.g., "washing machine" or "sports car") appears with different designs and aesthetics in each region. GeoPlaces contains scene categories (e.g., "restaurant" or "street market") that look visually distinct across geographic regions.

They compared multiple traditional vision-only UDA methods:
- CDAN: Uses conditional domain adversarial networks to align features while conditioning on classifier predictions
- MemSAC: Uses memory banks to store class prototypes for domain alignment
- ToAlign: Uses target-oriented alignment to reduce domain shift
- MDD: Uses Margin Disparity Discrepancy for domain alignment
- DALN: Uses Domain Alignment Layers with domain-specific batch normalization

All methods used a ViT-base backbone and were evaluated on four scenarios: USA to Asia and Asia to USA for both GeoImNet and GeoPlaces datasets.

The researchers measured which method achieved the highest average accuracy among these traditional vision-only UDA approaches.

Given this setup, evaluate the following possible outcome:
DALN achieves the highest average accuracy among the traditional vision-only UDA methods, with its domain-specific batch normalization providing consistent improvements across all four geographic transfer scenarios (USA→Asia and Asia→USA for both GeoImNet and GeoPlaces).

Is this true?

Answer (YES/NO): NO